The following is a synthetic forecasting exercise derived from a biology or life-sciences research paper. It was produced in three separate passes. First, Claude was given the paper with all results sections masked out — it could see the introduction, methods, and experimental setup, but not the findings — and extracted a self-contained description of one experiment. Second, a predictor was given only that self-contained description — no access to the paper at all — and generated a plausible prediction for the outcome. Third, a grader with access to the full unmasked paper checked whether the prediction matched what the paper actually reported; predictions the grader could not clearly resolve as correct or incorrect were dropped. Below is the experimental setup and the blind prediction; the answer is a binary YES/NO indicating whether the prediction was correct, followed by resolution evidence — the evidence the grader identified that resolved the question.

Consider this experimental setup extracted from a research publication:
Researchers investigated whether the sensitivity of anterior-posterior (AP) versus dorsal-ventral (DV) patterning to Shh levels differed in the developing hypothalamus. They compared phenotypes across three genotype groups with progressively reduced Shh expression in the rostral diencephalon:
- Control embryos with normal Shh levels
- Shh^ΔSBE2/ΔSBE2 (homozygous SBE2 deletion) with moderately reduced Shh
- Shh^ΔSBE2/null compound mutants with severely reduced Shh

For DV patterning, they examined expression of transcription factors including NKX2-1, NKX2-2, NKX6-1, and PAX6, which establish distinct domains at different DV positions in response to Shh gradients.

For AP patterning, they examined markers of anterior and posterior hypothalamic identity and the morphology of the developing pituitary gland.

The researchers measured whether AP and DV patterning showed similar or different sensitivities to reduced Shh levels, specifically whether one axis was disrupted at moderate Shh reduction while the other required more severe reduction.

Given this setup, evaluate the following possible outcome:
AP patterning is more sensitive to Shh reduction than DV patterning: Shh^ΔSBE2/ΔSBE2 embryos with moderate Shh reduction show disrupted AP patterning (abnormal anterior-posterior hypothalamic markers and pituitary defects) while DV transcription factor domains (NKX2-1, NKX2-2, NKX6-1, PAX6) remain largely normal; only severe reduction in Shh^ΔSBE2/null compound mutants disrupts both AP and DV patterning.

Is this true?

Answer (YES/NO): NO